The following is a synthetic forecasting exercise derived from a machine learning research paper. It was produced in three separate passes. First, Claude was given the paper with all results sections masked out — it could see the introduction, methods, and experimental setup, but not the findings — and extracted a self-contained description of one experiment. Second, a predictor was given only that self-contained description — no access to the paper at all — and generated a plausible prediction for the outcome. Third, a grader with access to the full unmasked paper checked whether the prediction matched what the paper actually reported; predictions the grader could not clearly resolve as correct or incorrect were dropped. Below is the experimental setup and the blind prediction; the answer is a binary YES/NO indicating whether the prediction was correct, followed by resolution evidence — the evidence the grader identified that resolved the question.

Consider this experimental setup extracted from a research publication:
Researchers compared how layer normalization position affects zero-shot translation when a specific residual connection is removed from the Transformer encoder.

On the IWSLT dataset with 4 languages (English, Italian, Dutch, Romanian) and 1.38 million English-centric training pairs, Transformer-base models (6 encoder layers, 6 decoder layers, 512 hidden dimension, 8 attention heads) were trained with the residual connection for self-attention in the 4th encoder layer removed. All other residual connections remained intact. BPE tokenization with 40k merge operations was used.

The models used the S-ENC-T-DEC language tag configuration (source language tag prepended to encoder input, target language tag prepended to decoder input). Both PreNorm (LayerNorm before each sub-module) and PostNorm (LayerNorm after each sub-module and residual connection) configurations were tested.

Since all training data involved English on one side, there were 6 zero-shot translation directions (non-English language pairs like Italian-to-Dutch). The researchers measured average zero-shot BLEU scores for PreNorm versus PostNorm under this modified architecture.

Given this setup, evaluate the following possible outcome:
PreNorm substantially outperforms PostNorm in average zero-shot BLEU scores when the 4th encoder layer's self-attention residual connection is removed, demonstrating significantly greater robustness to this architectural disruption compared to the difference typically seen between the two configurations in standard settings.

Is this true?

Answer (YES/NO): NO